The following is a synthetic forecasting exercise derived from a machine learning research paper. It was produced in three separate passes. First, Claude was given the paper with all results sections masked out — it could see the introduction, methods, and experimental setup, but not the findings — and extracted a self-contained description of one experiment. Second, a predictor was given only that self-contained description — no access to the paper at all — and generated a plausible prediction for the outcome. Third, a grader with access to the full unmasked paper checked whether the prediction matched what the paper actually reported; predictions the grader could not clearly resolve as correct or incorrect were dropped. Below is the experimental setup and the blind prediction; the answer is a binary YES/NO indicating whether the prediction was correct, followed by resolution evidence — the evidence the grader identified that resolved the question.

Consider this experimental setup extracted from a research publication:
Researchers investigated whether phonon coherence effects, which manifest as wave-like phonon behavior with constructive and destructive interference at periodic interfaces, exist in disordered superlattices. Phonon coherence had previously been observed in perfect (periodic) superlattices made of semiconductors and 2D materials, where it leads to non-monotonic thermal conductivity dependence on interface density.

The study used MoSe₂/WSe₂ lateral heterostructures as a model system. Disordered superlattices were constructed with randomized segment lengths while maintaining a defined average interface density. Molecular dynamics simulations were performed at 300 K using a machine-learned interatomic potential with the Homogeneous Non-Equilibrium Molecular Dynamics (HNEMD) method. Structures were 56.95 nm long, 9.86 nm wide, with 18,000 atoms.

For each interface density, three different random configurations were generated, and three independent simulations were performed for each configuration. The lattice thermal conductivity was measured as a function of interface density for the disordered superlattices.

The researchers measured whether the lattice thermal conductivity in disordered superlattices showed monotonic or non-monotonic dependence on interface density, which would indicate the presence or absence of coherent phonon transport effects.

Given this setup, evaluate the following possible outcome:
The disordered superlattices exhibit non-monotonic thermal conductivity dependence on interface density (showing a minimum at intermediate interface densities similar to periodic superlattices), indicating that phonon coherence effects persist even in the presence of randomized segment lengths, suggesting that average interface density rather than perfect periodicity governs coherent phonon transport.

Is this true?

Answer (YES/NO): NO